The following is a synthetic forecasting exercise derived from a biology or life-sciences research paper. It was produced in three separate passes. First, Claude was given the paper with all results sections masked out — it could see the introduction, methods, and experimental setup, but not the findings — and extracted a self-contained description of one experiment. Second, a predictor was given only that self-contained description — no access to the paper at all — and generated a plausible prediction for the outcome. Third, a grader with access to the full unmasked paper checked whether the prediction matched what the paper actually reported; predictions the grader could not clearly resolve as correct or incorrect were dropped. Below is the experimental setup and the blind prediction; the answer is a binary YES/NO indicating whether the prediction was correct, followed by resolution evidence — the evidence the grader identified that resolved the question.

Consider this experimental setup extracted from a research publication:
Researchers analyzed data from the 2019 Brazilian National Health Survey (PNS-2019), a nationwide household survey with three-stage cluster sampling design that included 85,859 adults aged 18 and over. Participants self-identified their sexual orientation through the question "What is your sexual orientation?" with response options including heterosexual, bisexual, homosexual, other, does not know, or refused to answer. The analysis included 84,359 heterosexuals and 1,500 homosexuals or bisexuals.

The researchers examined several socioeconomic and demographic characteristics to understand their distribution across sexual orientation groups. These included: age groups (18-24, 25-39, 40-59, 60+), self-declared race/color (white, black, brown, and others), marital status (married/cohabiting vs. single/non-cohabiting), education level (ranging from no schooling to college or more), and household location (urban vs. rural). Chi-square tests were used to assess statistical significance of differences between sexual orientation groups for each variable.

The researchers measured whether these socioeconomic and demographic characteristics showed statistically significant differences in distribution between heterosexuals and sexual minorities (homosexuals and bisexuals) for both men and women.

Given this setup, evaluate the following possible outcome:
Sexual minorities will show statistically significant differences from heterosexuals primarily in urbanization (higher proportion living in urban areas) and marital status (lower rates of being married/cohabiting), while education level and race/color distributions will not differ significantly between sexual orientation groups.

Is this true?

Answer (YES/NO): NO